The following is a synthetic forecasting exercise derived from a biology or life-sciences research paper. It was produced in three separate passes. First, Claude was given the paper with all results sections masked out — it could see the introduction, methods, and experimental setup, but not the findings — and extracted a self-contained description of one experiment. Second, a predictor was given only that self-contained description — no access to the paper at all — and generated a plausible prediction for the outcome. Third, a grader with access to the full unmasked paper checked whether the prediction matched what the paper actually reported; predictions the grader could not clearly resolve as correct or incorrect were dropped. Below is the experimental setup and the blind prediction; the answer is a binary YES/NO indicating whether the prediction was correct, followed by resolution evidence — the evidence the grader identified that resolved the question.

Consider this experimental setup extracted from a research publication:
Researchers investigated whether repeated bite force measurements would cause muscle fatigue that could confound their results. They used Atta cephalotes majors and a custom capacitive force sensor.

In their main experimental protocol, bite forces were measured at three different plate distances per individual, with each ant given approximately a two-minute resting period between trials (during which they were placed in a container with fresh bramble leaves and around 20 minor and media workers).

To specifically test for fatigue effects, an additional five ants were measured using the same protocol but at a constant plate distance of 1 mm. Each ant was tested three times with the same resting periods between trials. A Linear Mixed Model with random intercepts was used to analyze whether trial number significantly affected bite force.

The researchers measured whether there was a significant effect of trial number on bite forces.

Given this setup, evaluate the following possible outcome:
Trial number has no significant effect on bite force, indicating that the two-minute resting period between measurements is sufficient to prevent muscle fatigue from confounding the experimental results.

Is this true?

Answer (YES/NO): YES